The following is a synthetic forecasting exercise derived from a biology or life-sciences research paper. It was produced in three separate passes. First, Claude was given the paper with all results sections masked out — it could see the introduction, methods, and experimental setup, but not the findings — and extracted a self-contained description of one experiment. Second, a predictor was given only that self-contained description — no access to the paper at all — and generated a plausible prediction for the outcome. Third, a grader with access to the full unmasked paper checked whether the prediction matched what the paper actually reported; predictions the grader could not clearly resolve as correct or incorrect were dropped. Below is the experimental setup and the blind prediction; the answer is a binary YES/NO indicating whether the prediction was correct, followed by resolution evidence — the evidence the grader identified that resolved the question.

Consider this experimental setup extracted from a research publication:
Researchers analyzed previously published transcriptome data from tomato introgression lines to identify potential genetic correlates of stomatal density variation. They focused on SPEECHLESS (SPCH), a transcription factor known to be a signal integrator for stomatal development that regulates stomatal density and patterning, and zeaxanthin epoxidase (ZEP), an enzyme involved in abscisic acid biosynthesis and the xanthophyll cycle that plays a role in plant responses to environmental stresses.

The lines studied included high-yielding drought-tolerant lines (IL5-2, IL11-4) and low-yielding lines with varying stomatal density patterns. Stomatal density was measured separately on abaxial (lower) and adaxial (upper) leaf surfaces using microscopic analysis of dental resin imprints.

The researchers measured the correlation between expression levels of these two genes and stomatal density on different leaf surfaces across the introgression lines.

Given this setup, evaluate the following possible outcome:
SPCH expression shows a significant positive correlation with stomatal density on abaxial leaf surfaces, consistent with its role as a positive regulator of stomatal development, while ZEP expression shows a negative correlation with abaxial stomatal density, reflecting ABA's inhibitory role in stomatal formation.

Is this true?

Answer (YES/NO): YES